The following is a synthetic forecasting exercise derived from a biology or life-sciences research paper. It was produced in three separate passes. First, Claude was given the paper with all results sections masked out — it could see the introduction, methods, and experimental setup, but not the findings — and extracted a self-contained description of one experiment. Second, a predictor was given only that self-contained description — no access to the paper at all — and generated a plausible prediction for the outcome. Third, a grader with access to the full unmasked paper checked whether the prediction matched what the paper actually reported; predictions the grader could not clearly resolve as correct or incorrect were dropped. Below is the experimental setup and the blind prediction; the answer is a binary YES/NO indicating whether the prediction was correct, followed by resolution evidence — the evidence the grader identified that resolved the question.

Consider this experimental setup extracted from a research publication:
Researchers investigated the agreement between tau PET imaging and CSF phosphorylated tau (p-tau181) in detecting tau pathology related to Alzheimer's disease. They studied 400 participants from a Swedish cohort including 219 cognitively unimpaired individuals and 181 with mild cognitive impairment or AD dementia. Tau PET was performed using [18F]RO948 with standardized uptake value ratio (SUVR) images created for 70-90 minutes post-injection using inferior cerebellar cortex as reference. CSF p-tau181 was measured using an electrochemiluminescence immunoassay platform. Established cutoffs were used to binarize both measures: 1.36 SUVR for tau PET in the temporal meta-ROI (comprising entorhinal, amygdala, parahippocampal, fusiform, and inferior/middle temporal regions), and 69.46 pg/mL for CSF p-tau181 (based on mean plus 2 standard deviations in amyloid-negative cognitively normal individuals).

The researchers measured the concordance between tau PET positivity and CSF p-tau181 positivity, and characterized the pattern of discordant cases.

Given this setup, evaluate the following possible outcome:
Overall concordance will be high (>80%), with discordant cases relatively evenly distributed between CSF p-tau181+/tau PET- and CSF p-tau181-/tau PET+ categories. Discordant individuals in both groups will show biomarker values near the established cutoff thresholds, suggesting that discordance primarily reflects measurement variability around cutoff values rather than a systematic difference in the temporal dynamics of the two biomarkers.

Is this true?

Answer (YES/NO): NO